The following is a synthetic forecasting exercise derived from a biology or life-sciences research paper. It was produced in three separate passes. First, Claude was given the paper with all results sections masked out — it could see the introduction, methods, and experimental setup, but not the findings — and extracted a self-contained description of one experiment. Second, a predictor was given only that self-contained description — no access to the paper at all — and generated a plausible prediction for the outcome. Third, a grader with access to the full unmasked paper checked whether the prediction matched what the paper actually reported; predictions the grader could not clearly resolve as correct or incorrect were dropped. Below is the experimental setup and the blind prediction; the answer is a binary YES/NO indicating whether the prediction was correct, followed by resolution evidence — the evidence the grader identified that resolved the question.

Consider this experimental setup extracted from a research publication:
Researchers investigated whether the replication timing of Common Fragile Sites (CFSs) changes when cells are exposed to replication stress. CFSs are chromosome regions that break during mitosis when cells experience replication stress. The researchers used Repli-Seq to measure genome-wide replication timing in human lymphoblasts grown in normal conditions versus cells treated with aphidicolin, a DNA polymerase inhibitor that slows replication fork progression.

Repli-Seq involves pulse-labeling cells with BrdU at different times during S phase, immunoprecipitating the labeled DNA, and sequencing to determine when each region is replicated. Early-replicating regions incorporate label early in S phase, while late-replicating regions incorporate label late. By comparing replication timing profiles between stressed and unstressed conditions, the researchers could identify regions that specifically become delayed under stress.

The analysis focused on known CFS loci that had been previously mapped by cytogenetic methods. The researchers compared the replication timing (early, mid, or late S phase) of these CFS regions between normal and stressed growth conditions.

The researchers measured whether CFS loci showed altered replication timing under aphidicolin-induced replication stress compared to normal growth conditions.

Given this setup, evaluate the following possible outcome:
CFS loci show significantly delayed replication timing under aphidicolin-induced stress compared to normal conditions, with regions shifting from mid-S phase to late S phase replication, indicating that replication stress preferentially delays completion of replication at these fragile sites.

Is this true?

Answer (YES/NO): YES